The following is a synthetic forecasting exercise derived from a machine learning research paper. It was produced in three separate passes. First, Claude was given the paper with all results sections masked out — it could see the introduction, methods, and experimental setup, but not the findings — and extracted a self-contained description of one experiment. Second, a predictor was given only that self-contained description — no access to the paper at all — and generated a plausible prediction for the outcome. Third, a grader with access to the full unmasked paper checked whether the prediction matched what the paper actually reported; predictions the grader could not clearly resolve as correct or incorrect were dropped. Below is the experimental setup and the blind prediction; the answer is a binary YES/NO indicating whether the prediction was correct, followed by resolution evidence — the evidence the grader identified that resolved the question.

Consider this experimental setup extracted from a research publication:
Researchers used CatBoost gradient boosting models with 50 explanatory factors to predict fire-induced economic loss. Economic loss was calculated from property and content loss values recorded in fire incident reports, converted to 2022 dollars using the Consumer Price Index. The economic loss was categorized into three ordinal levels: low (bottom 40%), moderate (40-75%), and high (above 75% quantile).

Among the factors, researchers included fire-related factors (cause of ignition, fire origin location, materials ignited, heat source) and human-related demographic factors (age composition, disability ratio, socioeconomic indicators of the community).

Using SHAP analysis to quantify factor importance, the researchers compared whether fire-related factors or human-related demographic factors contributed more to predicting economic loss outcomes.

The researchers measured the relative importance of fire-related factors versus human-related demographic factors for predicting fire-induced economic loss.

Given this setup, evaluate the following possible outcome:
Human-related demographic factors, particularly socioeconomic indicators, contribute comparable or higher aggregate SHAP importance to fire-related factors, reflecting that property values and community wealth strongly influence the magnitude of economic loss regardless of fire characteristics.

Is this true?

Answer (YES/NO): NO